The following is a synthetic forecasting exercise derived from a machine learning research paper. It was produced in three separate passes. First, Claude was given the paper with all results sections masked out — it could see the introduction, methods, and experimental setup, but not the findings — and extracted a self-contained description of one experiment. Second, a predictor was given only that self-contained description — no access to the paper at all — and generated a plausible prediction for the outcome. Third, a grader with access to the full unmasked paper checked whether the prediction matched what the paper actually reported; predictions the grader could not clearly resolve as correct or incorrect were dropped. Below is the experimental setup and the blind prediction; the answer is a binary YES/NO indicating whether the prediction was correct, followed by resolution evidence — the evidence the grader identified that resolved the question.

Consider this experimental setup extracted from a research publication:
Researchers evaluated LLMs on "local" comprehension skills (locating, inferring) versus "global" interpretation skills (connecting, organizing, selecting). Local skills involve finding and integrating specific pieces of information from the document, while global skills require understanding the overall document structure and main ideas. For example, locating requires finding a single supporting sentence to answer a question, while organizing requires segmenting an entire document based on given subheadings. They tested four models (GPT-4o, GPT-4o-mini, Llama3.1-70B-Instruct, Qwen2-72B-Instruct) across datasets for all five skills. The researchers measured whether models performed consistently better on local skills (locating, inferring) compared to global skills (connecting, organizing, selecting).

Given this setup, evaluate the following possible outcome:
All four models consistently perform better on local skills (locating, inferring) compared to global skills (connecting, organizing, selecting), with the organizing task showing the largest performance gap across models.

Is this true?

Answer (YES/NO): NO